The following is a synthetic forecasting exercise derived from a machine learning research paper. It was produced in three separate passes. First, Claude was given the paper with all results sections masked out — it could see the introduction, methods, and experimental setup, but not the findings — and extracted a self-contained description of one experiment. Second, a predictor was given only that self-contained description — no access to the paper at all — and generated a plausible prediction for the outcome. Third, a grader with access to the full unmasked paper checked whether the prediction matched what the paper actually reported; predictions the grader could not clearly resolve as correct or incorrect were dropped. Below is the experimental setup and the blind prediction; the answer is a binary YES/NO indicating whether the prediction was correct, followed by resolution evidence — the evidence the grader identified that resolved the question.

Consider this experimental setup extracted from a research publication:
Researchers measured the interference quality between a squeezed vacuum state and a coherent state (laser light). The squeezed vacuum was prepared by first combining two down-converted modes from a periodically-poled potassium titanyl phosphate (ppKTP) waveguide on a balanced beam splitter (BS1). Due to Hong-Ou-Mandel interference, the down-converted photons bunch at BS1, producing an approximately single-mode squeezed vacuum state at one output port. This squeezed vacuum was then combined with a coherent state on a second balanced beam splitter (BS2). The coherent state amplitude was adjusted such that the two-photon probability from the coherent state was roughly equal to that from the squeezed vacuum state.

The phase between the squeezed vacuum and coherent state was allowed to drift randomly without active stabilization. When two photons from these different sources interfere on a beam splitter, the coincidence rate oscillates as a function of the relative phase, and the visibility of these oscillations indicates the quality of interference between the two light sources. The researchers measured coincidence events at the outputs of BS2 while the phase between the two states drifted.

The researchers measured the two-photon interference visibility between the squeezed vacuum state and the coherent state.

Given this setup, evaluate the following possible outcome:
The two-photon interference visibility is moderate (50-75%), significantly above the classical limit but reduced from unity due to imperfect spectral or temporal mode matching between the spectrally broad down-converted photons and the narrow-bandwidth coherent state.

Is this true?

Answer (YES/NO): NO